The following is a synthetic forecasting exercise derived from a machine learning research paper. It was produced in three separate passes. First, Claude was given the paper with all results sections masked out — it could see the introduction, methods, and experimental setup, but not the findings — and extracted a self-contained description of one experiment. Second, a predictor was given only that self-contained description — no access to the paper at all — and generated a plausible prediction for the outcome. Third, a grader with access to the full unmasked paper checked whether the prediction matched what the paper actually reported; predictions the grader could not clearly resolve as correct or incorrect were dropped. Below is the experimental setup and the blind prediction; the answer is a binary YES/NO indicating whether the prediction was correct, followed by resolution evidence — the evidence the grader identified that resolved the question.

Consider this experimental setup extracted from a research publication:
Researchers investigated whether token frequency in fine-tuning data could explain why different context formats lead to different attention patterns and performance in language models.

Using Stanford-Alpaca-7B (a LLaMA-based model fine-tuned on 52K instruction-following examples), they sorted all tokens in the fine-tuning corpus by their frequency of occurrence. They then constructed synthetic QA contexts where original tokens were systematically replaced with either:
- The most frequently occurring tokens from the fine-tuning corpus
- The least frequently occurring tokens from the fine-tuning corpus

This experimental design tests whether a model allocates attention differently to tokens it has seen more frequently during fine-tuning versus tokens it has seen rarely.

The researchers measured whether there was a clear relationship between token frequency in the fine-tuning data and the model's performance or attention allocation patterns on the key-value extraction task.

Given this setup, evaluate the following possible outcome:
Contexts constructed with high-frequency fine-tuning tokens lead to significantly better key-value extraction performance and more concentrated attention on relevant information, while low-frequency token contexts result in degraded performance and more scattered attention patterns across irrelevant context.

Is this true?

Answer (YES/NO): NO